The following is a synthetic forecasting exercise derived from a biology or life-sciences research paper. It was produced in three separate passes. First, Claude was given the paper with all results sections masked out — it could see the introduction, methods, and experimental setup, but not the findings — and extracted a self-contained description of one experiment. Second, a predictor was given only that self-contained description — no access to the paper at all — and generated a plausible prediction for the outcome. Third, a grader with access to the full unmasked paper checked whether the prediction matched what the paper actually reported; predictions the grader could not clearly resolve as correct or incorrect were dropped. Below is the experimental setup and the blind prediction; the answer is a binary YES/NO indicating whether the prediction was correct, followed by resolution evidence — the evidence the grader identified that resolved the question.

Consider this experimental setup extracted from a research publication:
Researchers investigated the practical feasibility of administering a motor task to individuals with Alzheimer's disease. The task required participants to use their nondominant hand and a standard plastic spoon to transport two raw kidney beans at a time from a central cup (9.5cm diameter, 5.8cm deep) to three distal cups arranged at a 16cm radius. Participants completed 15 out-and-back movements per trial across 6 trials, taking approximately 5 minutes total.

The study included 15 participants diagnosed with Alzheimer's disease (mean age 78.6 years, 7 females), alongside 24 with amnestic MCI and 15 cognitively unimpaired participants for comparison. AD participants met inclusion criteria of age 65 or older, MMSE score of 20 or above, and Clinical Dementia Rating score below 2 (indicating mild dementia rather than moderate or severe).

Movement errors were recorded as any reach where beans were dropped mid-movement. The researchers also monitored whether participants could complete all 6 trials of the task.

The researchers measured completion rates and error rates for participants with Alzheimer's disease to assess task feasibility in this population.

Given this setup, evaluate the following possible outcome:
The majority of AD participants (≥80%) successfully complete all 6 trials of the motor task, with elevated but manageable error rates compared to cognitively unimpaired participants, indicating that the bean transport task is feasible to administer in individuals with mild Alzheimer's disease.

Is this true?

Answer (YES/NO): NO